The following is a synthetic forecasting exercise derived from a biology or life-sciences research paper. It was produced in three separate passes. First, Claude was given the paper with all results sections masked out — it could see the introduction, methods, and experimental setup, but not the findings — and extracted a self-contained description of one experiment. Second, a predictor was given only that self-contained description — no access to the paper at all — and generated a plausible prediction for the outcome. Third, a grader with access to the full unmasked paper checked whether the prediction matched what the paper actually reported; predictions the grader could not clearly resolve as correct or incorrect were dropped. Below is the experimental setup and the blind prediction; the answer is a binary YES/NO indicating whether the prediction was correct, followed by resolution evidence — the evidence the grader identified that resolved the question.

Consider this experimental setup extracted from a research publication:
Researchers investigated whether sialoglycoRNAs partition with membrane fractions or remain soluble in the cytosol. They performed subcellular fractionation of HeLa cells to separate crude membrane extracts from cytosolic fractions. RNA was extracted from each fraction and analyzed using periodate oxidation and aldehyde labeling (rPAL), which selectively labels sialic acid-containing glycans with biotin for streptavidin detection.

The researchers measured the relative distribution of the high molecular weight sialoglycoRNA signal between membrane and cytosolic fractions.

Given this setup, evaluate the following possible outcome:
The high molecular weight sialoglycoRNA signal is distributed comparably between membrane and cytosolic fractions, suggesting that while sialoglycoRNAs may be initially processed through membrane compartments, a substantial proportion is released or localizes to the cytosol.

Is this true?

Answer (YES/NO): NO